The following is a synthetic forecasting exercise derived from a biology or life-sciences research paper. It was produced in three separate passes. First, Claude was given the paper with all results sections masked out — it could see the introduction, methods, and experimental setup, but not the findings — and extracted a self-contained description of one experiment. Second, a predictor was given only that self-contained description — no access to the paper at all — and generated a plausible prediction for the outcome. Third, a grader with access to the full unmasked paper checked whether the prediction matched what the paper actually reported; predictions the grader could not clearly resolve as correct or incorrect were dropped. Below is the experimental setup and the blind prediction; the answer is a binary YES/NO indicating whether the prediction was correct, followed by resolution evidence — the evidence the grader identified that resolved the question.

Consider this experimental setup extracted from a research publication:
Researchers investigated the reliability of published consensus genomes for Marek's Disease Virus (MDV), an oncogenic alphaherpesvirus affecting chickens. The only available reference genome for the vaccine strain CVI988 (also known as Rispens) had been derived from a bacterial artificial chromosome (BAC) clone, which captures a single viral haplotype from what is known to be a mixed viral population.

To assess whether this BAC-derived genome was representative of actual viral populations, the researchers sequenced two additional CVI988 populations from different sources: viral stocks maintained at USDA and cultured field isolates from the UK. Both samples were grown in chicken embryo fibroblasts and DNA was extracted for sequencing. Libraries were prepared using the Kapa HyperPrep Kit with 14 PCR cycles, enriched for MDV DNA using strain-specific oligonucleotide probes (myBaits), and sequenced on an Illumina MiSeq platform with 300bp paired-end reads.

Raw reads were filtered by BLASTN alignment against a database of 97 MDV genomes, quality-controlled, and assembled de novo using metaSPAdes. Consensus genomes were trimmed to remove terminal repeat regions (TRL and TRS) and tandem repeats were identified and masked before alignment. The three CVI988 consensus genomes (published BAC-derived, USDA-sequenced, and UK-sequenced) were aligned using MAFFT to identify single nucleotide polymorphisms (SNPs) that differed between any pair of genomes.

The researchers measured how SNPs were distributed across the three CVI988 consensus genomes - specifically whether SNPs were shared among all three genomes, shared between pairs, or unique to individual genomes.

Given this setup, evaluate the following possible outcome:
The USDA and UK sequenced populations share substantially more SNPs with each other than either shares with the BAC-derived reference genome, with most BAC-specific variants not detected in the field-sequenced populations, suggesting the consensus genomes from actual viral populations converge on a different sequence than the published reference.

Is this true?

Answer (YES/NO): YES